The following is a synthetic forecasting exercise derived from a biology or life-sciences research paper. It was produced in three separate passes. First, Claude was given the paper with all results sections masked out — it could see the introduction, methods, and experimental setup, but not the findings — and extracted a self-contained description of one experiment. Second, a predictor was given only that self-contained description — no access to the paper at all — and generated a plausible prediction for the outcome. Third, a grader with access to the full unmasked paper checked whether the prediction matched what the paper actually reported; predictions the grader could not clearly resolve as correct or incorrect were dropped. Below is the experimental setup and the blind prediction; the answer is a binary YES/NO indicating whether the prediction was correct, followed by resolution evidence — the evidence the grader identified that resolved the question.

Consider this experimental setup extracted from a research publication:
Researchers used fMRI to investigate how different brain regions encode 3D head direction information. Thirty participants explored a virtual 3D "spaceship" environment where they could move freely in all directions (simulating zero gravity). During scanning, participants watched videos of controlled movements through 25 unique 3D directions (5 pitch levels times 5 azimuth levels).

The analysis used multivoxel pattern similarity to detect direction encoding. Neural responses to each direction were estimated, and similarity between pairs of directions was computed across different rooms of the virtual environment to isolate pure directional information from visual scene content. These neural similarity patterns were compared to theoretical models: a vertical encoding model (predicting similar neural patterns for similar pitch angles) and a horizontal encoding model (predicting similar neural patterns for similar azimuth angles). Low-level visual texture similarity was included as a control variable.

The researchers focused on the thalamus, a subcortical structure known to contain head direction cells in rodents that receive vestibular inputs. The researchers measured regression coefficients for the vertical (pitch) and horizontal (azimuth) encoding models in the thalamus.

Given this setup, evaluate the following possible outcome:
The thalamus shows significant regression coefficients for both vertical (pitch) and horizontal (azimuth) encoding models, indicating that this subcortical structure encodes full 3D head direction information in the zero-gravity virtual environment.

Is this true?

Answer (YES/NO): NO